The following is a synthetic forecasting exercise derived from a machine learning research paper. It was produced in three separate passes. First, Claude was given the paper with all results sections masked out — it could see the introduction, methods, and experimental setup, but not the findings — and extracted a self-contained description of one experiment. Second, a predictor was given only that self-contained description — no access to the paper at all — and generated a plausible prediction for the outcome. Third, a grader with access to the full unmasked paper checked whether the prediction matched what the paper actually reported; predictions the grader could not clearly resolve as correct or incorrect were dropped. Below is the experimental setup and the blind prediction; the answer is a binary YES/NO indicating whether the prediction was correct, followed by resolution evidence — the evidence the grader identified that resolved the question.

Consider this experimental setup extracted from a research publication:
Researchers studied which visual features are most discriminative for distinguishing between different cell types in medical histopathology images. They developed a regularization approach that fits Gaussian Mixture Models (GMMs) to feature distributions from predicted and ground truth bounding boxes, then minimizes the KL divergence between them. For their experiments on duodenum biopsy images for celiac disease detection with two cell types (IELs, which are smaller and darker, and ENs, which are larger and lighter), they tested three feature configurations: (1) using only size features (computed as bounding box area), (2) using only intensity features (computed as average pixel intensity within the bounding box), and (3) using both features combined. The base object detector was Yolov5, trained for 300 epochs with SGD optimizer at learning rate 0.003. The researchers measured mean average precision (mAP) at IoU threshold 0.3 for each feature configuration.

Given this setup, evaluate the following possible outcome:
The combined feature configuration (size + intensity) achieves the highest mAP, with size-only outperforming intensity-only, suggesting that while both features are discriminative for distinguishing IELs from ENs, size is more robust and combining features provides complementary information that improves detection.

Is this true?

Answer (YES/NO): YES